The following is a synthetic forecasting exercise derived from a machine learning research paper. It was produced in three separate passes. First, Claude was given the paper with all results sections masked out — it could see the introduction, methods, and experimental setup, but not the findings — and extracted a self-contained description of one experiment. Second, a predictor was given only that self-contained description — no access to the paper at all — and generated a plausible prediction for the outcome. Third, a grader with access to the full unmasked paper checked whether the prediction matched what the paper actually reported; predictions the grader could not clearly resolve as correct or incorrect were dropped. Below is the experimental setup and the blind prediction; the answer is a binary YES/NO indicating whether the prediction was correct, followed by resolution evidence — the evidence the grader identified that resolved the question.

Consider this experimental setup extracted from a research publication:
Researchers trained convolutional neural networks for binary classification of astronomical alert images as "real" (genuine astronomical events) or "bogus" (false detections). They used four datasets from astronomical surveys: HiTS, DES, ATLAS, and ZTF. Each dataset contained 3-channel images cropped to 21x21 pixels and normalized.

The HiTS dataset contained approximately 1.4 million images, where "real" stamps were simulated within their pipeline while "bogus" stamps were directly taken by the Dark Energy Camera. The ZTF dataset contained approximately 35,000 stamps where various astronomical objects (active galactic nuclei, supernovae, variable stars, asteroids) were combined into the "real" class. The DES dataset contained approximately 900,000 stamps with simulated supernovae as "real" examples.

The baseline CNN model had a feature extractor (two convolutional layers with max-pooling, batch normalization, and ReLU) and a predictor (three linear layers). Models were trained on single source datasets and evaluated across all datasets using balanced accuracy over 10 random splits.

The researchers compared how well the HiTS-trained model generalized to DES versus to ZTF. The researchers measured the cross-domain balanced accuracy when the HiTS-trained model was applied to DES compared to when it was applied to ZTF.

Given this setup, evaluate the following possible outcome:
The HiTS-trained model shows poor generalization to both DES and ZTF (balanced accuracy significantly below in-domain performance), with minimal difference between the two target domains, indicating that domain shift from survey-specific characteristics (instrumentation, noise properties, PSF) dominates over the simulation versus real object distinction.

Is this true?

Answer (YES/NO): NO